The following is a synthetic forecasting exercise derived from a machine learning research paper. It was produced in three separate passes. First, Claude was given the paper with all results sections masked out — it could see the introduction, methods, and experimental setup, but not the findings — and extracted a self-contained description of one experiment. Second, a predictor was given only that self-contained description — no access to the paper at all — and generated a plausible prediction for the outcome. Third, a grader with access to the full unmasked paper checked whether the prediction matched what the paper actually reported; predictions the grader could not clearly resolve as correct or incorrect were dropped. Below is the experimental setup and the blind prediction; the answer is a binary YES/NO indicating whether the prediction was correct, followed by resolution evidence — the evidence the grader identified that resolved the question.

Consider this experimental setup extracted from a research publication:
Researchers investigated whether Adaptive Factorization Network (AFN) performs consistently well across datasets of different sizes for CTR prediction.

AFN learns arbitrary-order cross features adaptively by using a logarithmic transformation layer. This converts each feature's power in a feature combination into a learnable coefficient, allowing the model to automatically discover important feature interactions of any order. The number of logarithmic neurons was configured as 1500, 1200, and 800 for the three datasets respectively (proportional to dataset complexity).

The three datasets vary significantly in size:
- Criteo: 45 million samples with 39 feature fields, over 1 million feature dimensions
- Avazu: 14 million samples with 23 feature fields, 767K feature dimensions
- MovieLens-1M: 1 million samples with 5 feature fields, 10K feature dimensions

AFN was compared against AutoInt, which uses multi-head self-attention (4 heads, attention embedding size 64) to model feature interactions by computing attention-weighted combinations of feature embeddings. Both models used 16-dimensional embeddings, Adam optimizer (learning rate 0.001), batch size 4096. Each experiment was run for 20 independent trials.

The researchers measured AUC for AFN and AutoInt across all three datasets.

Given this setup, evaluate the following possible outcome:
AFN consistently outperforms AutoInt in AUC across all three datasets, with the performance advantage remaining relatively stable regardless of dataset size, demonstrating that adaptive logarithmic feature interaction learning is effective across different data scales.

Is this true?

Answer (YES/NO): NO